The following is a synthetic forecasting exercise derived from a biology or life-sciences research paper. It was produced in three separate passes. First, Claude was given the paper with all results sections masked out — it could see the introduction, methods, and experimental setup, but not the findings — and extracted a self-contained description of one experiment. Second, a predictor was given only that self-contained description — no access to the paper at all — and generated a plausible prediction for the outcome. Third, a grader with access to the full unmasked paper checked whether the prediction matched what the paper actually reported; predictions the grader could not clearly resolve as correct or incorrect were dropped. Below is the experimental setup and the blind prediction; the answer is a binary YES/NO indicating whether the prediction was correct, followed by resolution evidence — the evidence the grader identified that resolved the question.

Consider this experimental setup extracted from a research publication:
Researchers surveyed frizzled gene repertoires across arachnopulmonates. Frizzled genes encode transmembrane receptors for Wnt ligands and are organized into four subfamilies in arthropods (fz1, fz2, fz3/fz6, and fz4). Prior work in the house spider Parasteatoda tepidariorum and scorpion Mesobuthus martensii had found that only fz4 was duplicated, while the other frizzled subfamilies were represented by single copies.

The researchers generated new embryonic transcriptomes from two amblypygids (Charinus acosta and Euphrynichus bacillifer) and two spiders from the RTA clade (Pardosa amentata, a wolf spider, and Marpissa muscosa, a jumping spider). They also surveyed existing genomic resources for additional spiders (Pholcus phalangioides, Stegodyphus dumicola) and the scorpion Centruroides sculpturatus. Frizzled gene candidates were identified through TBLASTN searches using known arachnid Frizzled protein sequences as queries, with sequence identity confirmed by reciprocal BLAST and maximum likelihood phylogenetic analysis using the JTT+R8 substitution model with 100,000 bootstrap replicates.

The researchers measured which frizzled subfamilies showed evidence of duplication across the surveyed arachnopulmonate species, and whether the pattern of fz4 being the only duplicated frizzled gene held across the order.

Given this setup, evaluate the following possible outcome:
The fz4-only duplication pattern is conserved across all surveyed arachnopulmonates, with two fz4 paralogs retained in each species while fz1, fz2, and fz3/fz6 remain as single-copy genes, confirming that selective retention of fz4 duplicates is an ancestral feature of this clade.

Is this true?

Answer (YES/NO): NO